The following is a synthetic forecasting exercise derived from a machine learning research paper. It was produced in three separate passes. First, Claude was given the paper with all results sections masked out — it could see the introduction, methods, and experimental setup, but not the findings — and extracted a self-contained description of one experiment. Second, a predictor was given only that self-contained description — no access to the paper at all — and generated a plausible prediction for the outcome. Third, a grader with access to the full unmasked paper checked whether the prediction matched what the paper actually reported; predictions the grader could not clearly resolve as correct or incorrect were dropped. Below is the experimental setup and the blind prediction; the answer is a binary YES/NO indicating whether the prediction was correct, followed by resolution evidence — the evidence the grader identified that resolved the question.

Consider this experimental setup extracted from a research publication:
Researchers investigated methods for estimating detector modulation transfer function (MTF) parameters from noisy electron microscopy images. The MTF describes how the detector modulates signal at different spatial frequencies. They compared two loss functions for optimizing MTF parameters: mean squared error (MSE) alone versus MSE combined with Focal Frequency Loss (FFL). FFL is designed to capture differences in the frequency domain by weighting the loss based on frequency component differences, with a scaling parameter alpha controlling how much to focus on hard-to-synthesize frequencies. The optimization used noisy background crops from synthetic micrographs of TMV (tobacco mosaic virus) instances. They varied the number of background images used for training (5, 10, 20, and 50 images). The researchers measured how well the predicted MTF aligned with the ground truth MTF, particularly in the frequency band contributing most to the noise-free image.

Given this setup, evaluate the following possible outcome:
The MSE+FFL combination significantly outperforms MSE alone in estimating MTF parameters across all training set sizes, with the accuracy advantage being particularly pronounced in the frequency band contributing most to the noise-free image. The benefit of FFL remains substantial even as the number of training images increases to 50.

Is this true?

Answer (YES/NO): NO